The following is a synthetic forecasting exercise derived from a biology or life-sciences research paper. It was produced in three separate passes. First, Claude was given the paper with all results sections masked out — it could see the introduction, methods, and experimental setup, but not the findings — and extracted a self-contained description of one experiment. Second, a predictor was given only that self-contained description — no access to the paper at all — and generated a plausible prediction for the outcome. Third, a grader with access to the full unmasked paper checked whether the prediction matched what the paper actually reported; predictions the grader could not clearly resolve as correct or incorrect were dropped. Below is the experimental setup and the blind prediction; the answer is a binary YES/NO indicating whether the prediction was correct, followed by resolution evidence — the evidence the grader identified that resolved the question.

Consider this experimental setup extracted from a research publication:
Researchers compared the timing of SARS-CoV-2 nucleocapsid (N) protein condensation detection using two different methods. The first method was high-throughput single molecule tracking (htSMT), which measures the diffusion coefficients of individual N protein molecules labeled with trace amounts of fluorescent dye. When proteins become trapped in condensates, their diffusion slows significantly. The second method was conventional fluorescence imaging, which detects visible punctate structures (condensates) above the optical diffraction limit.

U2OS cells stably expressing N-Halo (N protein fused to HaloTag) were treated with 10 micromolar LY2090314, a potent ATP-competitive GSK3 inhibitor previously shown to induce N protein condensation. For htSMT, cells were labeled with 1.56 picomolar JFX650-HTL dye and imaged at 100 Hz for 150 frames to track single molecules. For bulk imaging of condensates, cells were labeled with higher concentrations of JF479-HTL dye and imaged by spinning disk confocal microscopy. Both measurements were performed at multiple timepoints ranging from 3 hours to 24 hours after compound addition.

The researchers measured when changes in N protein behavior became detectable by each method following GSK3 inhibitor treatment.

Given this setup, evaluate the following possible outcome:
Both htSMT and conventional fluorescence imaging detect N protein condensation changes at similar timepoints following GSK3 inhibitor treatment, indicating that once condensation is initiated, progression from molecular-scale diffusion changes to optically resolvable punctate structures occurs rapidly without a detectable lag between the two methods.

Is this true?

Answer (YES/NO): NO